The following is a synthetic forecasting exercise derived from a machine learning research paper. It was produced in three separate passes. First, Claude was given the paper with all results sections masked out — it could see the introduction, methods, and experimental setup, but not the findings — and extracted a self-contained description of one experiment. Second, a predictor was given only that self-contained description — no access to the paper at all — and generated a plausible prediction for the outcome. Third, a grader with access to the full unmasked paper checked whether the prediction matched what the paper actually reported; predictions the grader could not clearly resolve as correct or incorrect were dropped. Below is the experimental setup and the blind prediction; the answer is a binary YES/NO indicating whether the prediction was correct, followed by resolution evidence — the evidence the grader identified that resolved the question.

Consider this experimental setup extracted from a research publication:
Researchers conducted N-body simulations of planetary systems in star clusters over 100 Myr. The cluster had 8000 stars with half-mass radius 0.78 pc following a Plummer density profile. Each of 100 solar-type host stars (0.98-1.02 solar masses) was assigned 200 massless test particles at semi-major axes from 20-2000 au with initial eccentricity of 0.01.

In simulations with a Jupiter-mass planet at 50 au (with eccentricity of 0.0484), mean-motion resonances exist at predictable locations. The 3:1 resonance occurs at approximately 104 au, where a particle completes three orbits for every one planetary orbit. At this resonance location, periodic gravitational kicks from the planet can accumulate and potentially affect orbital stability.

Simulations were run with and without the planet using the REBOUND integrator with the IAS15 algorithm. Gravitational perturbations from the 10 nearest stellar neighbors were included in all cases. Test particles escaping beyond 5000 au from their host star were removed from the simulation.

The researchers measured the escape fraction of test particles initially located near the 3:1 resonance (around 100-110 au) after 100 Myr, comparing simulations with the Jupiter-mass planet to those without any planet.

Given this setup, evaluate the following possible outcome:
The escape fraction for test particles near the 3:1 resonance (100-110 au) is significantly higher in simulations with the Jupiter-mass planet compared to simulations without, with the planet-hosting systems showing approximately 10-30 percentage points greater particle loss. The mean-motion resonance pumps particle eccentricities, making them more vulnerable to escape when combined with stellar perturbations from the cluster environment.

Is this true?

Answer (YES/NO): YES